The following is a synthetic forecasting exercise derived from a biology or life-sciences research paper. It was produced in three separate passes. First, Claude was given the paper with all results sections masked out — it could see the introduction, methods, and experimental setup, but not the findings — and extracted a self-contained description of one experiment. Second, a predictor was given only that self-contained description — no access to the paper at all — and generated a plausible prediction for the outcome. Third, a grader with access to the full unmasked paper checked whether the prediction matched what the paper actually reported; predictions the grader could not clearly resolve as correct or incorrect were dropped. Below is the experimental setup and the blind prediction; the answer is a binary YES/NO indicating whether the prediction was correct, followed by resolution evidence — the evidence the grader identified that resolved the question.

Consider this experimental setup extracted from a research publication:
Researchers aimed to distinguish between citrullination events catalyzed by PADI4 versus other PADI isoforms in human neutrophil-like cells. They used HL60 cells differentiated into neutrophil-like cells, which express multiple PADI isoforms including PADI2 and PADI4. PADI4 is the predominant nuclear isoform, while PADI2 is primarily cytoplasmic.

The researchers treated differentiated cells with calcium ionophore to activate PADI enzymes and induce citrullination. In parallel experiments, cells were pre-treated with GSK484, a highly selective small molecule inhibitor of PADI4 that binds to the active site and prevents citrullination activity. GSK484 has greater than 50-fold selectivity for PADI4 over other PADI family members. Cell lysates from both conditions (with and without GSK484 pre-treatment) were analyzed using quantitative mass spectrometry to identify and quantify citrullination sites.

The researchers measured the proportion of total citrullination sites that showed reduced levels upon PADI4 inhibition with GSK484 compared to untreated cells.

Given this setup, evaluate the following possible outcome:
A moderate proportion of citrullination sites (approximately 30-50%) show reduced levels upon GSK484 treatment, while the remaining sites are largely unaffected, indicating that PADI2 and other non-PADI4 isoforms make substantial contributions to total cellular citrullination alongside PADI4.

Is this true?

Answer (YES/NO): NO